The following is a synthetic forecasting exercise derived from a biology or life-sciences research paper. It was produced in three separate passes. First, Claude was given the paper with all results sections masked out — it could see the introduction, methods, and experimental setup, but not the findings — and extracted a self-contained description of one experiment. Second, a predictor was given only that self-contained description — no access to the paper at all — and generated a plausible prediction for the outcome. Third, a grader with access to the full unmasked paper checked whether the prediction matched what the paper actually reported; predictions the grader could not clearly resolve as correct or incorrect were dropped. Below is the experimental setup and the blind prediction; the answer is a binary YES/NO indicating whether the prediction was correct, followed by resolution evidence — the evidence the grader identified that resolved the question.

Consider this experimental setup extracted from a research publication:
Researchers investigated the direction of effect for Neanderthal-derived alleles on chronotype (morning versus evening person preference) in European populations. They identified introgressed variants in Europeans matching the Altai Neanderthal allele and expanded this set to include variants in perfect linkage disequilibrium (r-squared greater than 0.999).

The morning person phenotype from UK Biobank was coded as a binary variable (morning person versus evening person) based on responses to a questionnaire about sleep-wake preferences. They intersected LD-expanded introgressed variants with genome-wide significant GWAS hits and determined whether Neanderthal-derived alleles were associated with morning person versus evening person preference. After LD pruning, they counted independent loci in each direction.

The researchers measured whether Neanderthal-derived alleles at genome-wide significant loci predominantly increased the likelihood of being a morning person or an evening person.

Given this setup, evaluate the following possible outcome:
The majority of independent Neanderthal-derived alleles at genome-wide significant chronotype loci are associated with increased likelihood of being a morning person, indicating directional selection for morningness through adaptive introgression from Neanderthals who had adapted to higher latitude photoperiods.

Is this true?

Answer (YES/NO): NO